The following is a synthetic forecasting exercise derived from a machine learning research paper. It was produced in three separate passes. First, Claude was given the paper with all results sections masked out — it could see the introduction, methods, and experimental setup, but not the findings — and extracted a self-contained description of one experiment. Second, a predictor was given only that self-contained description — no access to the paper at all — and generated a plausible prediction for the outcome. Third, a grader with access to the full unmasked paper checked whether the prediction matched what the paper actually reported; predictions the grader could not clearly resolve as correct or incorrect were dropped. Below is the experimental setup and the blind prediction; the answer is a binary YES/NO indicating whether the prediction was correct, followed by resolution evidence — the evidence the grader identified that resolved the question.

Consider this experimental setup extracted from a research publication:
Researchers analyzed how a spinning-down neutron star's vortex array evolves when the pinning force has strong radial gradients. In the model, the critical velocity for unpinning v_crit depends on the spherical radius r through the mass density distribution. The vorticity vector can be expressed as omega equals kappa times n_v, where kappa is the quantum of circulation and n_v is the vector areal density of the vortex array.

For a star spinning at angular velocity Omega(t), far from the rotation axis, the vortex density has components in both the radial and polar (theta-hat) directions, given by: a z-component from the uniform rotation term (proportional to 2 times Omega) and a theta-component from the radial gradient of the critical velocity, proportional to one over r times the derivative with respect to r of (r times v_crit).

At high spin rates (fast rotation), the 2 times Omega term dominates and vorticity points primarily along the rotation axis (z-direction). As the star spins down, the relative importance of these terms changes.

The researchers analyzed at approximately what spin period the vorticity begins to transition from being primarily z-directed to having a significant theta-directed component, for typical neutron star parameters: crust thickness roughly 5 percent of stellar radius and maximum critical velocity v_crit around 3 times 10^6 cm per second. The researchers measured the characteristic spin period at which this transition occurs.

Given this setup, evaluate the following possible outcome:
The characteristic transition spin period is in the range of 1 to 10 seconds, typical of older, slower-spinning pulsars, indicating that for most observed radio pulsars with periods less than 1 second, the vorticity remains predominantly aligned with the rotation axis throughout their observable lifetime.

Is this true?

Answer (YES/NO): NO